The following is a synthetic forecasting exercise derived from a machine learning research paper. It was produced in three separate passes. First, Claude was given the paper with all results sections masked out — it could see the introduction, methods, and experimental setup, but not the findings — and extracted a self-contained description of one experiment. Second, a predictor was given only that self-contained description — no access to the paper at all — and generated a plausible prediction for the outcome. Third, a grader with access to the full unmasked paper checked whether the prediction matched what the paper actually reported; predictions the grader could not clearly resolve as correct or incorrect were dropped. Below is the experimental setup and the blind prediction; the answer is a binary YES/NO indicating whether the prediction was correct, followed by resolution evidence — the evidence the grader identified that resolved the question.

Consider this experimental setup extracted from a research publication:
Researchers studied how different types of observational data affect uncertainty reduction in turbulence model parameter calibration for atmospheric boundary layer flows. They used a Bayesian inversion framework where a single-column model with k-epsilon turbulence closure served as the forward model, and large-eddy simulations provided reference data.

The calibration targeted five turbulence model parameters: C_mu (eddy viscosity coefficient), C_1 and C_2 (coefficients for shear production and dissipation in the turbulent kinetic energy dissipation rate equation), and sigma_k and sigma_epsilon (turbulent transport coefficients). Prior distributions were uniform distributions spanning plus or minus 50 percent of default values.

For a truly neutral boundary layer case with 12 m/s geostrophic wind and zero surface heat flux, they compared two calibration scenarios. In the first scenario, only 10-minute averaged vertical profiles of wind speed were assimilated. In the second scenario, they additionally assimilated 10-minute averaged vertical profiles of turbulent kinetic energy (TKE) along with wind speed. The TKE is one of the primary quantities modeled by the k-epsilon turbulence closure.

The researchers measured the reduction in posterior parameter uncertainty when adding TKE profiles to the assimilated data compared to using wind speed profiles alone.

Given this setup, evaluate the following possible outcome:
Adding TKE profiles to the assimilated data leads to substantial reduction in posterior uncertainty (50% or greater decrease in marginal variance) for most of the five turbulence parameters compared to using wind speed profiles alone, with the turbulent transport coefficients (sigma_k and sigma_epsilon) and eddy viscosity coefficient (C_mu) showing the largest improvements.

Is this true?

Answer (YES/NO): NO